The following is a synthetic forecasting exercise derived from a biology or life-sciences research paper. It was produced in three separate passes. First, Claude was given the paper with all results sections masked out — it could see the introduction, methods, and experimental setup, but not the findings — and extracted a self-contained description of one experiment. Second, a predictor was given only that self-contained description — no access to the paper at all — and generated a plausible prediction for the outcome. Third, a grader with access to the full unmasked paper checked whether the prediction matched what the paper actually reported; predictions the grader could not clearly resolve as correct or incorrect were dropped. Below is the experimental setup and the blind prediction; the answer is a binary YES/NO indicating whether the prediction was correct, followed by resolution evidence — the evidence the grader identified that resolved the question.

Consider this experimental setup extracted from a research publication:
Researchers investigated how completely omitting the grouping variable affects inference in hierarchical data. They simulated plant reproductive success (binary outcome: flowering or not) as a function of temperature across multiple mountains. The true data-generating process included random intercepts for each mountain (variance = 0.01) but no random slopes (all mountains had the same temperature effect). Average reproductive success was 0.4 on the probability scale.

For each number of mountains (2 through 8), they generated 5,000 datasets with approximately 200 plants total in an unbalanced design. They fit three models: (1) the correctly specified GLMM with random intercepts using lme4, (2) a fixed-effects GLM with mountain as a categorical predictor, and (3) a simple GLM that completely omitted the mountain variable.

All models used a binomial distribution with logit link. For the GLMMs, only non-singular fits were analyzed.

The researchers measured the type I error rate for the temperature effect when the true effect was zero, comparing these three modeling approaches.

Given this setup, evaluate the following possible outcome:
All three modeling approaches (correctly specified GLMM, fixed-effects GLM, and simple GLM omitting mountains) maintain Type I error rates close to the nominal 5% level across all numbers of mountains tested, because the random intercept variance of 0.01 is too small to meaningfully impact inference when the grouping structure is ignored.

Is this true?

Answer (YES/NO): YES